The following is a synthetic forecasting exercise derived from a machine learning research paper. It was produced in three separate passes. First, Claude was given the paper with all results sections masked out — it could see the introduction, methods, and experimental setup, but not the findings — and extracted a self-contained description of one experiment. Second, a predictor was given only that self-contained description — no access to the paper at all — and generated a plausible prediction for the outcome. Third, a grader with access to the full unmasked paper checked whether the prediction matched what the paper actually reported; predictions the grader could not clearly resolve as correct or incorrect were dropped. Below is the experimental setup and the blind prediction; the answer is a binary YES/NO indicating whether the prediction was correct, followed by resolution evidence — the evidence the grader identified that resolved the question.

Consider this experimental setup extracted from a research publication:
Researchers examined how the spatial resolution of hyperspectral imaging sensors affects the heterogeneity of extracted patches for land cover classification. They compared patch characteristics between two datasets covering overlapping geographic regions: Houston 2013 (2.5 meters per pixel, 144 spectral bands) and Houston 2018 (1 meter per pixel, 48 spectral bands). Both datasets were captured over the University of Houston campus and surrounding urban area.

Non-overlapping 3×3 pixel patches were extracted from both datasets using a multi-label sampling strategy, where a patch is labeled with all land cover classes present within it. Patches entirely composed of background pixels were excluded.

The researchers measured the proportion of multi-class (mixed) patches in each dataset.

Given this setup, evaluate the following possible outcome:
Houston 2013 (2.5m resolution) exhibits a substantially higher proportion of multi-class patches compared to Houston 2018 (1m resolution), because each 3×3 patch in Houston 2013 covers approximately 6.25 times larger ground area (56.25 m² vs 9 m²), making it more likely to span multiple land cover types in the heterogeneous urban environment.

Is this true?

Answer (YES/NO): YES